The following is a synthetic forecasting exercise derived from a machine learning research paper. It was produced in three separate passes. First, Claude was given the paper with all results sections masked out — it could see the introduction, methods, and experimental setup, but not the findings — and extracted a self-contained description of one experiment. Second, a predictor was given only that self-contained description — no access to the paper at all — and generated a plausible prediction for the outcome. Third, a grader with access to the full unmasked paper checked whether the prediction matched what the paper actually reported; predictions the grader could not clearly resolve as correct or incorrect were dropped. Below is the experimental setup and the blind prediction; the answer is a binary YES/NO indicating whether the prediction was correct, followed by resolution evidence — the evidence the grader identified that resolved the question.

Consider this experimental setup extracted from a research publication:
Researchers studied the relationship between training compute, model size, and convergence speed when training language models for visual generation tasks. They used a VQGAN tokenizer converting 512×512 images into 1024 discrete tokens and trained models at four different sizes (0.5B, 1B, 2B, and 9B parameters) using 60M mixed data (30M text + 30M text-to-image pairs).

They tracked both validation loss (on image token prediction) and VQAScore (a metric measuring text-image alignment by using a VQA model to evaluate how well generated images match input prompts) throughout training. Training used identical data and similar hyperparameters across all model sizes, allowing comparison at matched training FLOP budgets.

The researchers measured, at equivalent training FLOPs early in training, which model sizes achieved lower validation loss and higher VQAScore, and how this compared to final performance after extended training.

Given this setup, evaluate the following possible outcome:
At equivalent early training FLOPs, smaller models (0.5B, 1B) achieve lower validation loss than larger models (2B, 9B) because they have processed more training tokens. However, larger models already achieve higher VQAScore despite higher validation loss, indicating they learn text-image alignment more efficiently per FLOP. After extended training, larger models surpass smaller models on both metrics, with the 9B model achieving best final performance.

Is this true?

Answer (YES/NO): NO